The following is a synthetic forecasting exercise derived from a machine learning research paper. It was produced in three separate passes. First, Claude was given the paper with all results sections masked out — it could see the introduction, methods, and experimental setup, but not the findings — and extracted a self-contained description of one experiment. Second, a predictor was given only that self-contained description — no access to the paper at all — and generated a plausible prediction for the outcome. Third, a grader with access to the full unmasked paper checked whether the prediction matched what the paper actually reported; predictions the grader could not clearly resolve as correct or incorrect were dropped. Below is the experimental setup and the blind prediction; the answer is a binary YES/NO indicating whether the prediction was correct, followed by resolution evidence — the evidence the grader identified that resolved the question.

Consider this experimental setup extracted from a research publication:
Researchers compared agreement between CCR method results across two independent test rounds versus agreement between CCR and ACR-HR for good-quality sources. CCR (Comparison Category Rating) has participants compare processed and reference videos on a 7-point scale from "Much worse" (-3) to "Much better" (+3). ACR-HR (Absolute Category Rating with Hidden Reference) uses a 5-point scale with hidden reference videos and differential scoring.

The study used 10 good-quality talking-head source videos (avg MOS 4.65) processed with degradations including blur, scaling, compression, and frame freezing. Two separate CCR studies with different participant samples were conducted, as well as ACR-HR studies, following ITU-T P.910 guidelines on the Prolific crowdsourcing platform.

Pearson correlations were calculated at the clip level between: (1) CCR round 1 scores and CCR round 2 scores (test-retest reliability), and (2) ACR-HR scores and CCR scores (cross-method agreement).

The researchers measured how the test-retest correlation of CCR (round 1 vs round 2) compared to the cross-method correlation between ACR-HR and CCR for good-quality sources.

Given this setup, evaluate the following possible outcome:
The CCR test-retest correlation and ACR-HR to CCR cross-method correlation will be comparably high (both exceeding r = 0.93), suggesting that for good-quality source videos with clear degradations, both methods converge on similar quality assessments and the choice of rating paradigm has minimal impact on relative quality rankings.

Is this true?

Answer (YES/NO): NO